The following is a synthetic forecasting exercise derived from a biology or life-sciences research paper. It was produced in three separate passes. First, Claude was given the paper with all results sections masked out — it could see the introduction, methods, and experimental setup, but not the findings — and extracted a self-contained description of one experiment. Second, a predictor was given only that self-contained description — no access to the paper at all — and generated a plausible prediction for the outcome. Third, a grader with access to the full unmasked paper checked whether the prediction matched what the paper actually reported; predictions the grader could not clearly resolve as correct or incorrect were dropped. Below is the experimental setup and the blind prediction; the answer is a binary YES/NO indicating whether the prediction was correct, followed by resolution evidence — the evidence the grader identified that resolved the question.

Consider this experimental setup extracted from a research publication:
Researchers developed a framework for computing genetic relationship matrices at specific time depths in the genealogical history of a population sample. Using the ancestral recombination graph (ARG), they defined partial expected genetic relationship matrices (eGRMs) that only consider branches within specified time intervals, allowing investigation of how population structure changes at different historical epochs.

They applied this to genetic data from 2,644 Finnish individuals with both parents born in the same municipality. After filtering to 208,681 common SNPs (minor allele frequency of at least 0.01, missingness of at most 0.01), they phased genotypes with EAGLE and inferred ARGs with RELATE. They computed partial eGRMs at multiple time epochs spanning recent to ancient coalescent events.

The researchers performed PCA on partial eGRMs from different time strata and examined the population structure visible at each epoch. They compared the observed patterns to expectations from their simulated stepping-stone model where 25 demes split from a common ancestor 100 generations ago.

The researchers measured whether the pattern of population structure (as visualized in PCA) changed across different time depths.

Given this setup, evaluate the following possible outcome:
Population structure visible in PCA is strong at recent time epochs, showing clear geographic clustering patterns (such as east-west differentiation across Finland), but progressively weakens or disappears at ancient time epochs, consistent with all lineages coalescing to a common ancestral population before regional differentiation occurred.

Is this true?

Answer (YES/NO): YES